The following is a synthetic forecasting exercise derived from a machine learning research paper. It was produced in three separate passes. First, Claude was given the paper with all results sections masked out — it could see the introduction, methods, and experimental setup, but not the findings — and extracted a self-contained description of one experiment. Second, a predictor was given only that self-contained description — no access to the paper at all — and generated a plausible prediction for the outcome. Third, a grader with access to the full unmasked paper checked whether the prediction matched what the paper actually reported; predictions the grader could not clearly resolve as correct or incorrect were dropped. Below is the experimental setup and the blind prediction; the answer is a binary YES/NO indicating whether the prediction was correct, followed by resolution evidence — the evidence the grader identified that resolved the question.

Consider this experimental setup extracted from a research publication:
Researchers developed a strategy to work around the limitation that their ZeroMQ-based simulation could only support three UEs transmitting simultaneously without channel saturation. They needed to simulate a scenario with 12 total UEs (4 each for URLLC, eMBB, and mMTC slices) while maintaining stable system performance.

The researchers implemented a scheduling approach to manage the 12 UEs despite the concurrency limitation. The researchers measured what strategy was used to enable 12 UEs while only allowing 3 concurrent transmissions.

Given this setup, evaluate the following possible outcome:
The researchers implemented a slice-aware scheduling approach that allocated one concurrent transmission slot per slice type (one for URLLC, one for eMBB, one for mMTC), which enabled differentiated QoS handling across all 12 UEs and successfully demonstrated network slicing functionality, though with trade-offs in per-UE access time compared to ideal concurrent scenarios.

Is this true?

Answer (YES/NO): NO